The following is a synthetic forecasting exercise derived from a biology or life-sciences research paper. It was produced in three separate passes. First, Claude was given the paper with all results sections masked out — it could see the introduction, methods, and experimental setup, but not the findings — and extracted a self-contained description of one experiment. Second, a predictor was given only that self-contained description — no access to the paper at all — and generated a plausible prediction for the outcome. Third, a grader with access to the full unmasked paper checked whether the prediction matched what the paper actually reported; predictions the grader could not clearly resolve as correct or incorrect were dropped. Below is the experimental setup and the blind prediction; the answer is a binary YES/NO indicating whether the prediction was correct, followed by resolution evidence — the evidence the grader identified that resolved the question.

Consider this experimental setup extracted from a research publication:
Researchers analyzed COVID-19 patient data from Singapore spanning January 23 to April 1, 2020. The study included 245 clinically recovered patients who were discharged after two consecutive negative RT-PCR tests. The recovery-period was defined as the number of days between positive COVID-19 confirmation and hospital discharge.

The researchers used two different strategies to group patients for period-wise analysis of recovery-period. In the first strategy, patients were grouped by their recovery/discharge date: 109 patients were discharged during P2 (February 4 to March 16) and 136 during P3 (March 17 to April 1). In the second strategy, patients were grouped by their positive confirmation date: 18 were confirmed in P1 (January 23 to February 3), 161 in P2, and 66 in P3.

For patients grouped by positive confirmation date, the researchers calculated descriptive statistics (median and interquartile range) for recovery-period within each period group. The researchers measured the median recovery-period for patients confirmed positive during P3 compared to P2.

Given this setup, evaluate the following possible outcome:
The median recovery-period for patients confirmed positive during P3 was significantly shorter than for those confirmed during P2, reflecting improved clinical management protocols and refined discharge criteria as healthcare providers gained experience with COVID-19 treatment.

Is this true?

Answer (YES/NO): NO